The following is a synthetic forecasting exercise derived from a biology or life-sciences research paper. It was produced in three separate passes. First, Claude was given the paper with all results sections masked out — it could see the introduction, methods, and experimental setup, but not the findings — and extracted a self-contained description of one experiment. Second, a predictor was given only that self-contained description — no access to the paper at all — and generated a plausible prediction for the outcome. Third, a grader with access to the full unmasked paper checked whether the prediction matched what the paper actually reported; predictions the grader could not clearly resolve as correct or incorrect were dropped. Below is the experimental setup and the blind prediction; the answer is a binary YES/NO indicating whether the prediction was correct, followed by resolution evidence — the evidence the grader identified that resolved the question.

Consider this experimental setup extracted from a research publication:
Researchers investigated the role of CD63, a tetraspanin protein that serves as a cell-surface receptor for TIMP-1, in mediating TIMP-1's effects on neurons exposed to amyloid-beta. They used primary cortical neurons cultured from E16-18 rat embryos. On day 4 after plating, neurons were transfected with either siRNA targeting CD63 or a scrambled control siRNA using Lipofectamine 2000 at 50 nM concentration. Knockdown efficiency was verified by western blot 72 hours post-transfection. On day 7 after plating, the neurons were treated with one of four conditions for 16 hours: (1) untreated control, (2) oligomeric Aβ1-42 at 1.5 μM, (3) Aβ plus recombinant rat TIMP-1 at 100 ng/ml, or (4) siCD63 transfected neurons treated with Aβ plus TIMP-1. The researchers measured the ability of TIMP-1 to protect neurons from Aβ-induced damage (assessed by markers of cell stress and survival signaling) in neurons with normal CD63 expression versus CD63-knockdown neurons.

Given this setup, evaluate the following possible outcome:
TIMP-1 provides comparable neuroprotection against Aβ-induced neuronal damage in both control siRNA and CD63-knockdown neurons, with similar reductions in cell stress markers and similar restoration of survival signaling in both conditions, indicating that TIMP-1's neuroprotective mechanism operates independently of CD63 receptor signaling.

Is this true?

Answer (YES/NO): NO